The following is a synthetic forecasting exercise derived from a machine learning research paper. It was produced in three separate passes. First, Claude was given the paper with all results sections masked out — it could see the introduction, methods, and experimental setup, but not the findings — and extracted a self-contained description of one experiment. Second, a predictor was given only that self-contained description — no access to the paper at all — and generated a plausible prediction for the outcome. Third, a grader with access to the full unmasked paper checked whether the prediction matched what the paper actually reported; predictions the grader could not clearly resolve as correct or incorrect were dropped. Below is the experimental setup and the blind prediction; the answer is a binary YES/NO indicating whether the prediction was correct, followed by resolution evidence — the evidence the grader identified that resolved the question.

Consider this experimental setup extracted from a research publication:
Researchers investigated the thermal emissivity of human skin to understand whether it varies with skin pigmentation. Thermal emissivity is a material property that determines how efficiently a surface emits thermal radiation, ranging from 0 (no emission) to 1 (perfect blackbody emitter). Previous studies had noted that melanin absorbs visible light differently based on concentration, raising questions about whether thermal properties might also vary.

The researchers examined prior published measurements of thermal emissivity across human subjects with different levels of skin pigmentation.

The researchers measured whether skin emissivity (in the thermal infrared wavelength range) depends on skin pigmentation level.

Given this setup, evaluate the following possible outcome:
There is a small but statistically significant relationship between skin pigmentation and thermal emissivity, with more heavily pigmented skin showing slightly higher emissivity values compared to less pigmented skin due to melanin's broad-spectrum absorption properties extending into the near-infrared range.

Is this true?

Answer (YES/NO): NO